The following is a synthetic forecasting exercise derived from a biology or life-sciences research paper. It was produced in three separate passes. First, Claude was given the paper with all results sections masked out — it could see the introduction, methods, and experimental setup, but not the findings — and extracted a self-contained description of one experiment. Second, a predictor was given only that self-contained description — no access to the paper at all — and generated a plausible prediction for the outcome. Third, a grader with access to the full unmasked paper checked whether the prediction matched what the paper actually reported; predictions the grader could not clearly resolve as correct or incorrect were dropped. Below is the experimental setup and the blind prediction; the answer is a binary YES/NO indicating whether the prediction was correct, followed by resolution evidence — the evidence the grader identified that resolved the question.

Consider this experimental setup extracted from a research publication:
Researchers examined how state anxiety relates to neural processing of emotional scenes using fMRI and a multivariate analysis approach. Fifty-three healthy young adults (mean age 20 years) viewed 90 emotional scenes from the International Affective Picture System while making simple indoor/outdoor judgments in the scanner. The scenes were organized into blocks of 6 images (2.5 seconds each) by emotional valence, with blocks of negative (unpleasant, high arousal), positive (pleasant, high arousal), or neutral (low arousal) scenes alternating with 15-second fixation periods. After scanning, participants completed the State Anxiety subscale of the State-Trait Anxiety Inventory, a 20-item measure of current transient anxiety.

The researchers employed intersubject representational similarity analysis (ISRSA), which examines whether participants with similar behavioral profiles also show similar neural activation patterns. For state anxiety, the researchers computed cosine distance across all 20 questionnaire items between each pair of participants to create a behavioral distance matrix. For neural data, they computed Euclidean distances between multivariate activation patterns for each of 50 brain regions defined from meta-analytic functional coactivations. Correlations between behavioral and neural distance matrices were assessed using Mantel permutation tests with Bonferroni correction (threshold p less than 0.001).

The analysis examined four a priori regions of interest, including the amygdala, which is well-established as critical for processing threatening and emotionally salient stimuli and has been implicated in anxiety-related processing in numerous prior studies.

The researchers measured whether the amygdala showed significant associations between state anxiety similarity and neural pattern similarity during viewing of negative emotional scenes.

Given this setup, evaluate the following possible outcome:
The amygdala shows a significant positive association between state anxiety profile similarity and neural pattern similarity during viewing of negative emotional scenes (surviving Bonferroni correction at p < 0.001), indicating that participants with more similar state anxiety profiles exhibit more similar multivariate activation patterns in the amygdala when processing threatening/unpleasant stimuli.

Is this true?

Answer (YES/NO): NO